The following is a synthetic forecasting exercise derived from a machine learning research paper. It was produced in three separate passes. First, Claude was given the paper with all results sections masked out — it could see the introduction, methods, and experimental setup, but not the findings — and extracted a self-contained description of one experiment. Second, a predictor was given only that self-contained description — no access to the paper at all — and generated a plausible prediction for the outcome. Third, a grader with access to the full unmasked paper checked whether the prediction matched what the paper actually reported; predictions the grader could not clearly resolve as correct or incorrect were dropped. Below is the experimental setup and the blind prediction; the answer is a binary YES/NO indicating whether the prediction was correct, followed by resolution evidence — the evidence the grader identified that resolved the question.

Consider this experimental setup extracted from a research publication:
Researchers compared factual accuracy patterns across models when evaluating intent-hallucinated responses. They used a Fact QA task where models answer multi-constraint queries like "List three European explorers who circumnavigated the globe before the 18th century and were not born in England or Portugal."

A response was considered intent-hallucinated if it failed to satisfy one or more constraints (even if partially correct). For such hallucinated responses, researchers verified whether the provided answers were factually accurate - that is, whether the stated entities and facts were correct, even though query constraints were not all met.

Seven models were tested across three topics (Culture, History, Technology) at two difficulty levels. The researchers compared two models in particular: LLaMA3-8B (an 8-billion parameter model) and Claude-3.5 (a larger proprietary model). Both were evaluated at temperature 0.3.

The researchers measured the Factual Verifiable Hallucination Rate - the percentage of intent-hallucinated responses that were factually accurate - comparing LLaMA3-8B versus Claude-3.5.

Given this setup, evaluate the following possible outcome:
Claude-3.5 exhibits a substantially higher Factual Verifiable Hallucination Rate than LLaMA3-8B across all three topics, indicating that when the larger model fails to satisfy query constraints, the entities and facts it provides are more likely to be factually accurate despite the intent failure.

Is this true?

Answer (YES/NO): NO